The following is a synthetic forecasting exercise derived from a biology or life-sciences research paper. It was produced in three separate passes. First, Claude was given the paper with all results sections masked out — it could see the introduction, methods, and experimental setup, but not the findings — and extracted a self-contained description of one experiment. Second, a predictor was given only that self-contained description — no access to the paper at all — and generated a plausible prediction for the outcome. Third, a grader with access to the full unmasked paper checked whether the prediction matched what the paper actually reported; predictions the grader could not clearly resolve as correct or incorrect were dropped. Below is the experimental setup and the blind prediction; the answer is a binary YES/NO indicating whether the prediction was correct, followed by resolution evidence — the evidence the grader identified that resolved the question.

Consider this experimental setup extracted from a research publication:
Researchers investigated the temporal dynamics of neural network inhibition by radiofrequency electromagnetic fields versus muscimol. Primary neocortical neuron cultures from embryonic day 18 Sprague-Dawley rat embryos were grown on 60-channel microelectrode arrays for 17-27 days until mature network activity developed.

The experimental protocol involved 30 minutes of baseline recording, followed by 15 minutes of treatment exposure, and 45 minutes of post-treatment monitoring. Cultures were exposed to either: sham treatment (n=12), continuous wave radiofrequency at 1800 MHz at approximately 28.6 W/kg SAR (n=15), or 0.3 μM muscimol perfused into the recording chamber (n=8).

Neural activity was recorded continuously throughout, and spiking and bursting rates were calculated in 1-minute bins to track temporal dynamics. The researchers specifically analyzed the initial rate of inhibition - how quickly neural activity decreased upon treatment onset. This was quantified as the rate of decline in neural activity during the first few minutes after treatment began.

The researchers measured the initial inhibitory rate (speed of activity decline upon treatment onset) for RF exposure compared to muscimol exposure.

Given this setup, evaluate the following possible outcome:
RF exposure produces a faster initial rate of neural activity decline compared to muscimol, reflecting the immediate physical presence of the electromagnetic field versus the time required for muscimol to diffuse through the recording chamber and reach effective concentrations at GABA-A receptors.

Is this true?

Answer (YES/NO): NO